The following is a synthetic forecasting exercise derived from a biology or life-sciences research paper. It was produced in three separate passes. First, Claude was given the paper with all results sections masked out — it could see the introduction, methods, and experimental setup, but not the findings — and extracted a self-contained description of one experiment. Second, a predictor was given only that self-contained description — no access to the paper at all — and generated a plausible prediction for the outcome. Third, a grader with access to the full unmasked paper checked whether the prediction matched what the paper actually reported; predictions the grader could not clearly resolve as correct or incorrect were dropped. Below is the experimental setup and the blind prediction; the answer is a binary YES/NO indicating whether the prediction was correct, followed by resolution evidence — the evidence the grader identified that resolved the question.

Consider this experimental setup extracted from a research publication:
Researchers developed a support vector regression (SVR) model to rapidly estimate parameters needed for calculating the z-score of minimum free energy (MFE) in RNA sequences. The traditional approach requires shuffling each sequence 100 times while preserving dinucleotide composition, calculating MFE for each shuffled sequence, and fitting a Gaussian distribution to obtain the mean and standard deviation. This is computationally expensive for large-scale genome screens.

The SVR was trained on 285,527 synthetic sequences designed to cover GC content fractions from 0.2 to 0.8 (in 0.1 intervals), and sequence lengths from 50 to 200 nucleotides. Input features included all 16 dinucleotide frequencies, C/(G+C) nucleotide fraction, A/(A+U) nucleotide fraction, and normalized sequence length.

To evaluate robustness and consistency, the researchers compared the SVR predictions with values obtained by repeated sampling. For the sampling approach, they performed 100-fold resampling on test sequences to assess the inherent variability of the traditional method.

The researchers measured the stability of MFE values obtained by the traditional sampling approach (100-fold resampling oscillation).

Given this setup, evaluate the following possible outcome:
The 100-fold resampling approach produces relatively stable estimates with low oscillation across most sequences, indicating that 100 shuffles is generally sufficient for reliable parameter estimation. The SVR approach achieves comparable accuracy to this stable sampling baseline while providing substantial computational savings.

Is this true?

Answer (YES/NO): YES